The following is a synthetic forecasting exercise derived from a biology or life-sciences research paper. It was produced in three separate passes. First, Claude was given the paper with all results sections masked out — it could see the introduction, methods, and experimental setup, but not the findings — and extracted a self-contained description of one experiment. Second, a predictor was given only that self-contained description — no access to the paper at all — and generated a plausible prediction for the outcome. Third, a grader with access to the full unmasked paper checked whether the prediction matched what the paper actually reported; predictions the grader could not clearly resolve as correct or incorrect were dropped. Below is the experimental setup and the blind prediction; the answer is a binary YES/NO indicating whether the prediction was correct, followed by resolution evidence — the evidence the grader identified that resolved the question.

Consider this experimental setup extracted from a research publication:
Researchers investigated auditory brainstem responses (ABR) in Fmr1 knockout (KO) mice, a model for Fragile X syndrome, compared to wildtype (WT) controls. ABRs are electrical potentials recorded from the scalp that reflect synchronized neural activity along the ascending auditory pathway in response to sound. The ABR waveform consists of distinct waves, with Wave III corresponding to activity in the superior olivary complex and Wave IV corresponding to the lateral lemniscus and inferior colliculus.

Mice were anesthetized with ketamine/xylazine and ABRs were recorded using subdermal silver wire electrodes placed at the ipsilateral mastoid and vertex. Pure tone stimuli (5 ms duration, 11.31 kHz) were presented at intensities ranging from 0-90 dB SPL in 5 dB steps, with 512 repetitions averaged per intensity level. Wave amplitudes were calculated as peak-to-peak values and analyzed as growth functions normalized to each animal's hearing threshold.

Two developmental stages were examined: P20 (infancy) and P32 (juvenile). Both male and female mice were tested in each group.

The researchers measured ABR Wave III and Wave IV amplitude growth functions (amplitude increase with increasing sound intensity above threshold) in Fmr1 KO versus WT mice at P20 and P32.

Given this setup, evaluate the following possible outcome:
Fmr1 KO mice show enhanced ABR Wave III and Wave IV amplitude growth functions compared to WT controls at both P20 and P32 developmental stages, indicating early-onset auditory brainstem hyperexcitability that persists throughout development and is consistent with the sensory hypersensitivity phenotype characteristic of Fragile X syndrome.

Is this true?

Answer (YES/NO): NO